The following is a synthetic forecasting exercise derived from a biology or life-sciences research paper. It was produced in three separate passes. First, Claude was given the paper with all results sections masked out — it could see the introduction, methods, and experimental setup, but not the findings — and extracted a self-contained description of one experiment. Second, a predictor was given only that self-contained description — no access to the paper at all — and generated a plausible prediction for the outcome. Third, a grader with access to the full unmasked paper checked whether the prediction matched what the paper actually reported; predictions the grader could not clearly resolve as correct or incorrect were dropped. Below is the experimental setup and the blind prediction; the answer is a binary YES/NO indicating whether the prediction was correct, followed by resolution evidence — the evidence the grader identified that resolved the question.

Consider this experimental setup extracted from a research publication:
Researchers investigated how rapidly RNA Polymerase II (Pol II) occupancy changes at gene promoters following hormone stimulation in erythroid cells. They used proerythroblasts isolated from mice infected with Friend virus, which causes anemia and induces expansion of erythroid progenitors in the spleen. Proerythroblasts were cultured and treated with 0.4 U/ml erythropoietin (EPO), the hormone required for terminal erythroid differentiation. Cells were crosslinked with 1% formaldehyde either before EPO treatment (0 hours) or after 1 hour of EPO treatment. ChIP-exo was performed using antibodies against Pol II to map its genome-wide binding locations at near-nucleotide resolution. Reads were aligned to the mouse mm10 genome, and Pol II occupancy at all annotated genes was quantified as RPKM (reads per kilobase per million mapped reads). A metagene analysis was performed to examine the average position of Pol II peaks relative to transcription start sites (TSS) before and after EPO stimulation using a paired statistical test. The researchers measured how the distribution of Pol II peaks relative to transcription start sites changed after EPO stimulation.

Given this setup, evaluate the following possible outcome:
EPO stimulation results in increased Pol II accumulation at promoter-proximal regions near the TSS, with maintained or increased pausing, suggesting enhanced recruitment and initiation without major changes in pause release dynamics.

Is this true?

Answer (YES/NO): NO